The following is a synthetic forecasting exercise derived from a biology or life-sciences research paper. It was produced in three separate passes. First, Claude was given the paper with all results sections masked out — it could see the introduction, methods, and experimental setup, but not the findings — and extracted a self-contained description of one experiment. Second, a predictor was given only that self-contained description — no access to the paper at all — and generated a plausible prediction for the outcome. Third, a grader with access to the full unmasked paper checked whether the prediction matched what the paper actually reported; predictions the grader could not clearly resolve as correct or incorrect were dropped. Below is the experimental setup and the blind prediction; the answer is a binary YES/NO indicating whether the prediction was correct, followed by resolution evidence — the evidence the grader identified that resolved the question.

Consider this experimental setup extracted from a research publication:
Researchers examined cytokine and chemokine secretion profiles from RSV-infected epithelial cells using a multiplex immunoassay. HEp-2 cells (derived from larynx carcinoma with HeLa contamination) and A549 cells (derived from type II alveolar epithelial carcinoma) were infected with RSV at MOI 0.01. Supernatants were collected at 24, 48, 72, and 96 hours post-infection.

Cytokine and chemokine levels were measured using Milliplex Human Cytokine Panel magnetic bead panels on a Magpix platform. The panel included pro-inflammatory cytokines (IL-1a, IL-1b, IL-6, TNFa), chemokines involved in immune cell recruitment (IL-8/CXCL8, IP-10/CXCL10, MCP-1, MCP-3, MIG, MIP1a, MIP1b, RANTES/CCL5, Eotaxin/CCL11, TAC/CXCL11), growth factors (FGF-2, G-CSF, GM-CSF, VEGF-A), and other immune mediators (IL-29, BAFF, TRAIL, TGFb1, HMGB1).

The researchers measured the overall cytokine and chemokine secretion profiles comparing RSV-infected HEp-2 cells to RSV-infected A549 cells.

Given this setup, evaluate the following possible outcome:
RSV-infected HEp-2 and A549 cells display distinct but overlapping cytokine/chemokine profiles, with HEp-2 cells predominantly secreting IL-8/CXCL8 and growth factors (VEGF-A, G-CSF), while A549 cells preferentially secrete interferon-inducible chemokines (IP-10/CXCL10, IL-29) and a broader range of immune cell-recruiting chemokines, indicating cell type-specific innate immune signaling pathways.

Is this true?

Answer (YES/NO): NO